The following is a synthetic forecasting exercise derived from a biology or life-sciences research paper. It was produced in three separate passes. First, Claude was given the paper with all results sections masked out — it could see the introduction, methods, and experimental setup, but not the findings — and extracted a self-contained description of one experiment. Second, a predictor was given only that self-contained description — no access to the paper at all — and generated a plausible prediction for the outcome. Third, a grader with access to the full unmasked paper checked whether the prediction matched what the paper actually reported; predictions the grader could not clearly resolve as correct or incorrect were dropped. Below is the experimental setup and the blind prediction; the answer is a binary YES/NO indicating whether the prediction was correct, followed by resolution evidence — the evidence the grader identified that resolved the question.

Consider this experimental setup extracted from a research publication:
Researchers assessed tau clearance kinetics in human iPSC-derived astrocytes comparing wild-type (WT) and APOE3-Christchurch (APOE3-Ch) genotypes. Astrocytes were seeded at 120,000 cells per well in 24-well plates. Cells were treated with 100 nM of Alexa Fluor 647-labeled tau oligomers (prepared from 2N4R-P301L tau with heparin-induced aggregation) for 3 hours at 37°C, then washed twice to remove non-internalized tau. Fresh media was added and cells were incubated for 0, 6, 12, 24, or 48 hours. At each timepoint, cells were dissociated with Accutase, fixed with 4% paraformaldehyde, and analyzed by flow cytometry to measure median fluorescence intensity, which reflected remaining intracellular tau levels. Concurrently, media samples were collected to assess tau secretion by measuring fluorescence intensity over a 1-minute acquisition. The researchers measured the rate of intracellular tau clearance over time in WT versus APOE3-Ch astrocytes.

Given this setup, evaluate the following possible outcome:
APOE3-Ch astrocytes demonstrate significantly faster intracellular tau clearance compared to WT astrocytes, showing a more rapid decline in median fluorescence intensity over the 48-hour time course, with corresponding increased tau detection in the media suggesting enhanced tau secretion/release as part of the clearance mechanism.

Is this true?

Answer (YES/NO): NO